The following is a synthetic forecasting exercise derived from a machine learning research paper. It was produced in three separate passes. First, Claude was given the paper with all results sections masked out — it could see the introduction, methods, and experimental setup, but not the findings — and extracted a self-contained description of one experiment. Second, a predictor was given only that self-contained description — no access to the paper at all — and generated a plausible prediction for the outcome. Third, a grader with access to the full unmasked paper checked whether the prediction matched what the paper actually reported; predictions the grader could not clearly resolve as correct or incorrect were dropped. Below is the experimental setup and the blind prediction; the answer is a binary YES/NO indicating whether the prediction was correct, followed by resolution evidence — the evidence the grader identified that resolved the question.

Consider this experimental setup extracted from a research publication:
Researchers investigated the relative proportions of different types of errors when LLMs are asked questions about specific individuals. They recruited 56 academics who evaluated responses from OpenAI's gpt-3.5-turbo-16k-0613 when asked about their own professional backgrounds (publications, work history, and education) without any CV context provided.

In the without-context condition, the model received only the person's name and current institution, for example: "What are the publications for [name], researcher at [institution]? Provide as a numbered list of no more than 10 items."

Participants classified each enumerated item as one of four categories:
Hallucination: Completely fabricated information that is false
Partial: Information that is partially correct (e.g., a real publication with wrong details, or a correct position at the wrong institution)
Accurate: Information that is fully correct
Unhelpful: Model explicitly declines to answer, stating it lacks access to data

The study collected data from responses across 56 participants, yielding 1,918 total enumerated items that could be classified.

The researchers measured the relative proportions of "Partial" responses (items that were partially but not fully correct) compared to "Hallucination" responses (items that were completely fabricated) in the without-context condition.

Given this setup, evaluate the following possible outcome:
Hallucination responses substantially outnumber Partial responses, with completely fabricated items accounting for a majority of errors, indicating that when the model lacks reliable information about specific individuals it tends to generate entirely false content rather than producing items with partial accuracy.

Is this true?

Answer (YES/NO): YES